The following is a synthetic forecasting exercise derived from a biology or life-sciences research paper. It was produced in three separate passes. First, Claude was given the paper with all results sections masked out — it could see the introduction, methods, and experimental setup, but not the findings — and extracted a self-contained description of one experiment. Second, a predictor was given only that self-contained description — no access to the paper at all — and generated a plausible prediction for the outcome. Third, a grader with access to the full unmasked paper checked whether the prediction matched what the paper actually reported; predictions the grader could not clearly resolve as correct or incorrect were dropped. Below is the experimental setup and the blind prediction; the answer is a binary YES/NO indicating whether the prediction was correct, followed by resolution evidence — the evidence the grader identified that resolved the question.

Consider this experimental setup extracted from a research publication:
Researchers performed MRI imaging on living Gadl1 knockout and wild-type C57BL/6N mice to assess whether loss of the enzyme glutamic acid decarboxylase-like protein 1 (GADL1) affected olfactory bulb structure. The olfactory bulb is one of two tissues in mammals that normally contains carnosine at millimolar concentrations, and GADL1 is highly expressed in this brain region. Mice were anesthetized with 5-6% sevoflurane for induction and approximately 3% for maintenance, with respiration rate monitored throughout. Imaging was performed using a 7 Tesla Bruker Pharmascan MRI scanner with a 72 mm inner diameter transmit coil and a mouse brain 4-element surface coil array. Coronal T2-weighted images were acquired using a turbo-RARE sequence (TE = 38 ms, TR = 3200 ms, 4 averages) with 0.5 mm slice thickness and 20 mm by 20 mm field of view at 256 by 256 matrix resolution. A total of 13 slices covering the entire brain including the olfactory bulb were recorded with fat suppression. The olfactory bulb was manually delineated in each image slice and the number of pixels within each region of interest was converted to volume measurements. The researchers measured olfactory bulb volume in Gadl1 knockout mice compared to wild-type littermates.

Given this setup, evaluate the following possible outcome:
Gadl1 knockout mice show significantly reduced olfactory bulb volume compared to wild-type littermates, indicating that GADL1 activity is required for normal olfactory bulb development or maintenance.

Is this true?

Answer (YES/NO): NO